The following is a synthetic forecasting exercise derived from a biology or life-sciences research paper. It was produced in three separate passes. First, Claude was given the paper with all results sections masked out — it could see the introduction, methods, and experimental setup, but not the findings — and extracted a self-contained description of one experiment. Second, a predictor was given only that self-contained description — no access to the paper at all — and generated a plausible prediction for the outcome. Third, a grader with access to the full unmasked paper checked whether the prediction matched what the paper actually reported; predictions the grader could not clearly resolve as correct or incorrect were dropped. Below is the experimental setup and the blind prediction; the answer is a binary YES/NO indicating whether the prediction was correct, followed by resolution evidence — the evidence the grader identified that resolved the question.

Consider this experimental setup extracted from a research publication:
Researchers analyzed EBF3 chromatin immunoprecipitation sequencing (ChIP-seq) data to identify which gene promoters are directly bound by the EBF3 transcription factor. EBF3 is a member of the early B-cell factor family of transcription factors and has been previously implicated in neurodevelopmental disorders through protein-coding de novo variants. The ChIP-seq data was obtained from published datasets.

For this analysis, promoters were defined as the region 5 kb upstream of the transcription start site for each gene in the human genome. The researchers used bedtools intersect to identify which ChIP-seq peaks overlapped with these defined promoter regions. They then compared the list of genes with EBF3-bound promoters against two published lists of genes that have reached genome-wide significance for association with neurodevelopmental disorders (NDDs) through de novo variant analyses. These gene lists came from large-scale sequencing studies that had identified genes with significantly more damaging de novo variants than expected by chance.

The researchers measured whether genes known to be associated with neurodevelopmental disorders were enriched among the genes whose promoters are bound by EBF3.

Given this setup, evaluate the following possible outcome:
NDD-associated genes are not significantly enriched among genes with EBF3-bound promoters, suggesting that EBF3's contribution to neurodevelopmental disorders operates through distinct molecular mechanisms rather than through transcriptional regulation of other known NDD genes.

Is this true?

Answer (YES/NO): NO